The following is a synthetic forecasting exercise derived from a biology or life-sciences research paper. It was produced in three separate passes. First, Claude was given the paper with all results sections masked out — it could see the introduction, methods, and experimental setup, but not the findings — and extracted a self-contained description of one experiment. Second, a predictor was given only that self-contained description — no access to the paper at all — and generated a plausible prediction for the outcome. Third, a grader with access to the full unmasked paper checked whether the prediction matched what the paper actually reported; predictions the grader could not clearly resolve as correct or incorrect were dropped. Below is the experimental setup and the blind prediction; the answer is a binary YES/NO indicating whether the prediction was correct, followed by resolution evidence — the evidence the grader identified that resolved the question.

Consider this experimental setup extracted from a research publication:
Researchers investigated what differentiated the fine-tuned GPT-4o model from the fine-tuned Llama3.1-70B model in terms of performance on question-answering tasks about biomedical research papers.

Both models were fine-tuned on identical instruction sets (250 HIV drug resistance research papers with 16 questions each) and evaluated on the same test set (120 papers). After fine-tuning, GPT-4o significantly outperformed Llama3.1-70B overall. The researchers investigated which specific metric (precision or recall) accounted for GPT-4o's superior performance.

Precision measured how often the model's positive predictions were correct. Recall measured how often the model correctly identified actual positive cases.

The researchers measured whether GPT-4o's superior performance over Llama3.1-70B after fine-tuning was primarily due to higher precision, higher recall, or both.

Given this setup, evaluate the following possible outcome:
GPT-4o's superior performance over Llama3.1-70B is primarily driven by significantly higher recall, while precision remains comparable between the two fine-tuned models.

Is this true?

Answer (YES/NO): YES